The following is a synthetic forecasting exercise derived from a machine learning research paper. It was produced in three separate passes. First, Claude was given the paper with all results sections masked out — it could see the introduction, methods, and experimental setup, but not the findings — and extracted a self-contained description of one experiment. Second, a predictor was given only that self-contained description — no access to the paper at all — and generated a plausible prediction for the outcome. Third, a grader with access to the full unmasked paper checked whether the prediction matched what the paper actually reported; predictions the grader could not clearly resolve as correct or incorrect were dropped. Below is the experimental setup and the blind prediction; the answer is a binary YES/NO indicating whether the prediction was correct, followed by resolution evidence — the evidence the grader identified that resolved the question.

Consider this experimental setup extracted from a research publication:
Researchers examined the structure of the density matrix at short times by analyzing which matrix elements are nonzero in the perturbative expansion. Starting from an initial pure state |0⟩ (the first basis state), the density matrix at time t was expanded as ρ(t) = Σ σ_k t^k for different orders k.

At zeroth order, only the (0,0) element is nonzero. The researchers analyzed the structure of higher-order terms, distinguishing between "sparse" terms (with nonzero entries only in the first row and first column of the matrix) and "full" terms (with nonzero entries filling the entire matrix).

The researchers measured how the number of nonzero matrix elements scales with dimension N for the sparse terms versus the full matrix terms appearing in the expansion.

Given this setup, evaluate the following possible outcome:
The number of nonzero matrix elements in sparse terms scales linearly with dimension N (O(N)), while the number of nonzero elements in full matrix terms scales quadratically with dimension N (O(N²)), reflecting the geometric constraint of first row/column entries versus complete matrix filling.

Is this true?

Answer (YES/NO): YES